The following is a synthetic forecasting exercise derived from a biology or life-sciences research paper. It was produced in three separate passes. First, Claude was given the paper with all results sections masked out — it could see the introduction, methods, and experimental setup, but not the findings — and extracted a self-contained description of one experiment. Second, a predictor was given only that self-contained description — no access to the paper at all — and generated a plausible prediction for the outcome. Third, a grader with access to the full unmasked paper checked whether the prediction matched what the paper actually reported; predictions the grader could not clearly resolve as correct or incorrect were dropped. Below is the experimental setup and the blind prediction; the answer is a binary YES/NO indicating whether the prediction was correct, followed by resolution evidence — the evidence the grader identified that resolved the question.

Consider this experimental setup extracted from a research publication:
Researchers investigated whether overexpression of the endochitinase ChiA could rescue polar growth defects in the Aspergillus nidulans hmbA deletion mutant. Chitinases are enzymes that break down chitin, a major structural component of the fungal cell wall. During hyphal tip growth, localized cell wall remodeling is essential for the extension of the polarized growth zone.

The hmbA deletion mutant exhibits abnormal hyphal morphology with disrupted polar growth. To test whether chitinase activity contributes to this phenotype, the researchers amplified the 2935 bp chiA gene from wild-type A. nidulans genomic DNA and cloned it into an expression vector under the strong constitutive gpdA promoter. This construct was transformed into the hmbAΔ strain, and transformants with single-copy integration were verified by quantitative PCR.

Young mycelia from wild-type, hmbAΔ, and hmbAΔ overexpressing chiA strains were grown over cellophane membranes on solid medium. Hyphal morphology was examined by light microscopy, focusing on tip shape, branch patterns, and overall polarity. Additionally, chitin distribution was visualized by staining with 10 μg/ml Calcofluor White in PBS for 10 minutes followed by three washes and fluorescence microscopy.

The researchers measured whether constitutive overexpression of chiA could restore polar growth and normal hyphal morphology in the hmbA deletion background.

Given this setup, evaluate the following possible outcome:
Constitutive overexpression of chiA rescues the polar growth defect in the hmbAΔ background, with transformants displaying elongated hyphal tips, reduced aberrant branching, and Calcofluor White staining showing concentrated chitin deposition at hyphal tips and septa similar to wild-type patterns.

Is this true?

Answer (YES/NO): NO